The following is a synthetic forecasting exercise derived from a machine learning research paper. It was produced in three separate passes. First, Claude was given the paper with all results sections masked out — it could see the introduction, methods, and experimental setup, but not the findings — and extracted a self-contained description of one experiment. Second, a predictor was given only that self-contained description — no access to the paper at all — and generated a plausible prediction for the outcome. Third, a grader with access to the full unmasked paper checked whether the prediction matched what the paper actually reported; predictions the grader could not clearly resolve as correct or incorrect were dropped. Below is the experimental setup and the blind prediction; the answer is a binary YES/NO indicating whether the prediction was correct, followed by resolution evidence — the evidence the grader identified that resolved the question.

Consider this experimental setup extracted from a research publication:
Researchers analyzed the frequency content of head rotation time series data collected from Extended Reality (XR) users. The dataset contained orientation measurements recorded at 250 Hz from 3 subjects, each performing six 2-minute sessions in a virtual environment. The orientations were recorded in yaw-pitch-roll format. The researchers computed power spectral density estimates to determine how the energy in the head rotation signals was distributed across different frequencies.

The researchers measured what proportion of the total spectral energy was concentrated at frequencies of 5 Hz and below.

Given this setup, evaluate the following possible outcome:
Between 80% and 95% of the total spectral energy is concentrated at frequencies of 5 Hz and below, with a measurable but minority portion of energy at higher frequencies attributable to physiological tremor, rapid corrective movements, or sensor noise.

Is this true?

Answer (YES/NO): NO